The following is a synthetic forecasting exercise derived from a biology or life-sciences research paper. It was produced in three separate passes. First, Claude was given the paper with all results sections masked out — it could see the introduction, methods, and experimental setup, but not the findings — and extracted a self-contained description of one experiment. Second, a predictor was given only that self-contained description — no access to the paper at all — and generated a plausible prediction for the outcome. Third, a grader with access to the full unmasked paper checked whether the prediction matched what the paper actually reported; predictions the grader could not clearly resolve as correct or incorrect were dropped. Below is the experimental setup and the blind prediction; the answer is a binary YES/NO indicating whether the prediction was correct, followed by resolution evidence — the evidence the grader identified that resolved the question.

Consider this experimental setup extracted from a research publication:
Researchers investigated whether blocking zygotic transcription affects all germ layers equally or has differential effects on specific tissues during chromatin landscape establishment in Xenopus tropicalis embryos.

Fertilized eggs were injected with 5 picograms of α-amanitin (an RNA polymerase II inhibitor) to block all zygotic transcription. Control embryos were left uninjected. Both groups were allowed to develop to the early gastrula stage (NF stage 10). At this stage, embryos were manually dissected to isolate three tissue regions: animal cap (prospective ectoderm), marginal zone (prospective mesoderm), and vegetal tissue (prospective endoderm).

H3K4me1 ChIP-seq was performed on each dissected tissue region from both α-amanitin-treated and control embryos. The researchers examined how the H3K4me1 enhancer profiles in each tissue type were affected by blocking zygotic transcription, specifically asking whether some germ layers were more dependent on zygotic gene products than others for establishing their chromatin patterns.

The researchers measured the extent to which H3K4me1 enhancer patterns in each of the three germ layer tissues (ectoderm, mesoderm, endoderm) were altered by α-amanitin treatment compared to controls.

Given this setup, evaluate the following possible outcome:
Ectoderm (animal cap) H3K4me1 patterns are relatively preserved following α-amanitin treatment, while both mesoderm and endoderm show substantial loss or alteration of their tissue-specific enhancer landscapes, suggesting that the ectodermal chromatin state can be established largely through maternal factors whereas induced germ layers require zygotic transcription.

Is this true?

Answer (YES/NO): NO